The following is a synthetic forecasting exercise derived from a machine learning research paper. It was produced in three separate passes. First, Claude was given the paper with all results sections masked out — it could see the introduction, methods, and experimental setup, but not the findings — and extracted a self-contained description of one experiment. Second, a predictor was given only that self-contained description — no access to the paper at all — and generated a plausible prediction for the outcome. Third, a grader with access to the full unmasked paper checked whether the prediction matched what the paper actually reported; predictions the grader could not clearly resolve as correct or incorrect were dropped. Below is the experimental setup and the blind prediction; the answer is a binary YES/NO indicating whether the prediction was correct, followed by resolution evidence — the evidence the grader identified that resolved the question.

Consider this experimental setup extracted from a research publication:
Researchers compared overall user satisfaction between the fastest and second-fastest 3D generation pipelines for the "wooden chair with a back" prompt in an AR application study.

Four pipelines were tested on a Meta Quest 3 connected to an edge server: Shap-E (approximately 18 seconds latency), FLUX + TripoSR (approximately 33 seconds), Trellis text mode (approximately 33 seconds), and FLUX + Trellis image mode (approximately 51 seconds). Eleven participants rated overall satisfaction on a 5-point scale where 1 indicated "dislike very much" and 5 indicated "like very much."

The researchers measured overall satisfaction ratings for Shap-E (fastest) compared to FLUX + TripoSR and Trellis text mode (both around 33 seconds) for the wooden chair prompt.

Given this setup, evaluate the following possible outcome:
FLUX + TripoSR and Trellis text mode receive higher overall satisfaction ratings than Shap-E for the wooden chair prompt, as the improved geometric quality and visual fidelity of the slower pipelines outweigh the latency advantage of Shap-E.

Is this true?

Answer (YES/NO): YES